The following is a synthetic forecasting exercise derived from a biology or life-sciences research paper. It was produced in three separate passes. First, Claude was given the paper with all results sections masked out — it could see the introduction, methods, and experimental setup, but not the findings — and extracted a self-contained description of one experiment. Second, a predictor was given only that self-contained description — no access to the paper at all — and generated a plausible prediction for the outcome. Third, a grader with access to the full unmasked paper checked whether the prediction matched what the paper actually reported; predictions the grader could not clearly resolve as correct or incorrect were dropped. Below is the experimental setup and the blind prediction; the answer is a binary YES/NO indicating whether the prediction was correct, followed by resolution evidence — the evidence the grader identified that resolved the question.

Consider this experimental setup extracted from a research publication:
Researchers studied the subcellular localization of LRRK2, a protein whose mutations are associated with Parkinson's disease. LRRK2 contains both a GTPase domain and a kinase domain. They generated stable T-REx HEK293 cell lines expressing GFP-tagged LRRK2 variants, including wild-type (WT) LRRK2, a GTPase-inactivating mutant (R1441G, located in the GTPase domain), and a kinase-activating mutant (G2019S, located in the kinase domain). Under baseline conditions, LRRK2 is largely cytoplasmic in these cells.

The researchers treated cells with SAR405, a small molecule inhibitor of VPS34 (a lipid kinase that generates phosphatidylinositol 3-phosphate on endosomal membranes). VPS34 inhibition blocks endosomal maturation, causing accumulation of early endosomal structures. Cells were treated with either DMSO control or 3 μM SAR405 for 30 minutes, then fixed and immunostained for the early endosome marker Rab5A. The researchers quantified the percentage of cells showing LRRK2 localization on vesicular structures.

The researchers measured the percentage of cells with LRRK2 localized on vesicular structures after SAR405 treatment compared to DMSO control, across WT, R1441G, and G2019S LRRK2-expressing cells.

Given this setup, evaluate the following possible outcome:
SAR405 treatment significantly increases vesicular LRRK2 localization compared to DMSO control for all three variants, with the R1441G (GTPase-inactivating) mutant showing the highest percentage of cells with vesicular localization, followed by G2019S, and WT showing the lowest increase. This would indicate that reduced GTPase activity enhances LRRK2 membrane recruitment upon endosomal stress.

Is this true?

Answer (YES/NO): NO